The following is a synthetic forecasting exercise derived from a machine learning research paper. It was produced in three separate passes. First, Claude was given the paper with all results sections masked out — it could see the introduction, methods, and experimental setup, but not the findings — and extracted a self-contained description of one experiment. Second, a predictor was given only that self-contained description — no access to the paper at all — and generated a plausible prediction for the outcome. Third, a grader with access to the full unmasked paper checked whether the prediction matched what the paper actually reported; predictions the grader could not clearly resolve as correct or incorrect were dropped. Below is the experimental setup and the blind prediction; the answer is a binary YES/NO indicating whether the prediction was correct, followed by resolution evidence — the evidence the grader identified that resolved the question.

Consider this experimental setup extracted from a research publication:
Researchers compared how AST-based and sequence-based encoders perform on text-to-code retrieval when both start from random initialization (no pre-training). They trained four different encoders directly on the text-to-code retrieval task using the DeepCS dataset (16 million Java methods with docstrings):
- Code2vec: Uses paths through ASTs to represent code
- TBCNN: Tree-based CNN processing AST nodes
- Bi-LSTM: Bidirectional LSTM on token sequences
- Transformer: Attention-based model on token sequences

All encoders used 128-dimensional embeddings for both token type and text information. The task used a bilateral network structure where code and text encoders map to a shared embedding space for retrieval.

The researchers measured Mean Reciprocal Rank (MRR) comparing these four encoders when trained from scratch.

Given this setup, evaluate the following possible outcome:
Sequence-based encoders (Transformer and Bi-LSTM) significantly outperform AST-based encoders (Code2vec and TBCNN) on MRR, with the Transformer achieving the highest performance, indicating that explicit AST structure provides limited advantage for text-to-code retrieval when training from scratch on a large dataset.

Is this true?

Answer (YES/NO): NO